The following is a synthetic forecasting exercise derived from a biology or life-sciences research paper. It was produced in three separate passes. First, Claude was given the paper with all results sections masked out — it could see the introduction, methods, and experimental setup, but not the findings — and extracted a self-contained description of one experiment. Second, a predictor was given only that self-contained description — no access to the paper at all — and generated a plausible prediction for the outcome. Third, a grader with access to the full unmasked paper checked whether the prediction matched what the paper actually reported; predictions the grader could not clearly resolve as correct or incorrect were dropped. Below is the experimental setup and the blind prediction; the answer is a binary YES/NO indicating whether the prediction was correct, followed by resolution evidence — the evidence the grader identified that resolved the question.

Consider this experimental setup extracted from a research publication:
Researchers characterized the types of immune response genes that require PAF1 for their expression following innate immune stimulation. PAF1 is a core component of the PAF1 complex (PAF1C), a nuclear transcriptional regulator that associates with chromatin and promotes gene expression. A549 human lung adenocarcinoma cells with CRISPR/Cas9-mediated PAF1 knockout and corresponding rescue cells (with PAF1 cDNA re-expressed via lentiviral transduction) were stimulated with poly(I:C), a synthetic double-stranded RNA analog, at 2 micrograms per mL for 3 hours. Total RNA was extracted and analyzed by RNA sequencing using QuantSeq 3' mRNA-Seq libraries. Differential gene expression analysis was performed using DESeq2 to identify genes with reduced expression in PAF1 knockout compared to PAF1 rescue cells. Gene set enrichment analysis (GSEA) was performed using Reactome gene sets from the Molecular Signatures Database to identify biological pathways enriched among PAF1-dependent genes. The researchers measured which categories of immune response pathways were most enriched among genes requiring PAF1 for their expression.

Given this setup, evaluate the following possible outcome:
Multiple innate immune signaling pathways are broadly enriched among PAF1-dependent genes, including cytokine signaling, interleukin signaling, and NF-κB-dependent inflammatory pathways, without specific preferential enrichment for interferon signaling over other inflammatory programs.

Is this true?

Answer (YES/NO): NO